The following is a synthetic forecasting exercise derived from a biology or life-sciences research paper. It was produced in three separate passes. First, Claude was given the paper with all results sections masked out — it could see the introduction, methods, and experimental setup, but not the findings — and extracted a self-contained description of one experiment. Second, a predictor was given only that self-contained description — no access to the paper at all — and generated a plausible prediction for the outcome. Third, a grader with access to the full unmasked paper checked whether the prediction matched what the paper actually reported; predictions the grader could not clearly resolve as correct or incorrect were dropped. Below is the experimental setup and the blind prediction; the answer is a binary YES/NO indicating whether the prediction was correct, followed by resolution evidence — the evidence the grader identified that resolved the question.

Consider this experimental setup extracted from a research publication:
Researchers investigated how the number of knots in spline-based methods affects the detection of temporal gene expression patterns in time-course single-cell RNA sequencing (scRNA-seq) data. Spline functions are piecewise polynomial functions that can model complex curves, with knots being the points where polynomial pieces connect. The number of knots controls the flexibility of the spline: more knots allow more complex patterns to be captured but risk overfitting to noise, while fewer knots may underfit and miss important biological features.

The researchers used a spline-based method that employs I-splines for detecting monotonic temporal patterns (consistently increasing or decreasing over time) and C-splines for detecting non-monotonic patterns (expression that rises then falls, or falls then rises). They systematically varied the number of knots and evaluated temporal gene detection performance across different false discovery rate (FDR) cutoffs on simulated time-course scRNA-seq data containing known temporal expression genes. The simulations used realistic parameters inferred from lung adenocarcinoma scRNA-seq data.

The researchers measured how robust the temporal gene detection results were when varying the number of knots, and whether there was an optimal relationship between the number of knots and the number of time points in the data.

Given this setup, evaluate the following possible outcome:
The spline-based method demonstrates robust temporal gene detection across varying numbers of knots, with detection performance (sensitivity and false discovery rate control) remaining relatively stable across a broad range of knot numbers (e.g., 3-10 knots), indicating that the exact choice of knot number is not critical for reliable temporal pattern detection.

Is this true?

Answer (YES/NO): YES